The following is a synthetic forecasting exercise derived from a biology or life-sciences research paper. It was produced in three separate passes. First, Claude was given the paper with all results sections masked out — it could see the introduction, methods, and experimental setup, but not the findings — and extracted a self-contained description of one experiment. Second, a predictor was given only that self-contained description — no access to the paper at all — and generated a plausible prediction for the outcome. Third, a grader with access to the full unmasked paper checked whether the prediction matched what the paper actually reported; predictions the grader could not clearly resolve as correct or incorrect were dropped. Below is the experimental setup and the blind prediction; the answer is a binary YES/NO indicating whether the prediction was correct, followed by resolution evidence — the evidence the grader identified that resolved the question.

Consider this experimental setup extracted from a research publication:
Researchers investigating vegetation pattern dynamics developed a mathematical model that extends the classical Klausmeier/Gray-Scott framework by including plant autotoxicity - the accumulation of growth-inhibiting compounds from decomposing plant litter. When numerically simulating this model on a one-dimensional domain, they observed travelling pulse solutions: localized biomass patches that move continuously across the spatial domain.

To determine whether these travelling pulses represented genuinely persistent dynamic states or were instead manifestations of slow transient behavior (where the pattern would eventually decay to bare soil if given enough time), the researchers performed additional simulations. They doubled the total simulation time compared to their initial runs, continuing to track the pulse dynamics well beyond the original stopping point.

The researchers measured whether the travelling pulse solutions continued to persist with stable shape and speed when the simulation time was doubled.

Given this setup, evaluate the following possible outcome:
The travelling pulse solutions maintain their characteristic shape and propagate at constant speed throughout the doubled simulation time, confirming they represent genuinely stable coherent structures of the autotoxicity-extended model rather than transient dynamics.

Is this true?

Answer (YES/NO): NO